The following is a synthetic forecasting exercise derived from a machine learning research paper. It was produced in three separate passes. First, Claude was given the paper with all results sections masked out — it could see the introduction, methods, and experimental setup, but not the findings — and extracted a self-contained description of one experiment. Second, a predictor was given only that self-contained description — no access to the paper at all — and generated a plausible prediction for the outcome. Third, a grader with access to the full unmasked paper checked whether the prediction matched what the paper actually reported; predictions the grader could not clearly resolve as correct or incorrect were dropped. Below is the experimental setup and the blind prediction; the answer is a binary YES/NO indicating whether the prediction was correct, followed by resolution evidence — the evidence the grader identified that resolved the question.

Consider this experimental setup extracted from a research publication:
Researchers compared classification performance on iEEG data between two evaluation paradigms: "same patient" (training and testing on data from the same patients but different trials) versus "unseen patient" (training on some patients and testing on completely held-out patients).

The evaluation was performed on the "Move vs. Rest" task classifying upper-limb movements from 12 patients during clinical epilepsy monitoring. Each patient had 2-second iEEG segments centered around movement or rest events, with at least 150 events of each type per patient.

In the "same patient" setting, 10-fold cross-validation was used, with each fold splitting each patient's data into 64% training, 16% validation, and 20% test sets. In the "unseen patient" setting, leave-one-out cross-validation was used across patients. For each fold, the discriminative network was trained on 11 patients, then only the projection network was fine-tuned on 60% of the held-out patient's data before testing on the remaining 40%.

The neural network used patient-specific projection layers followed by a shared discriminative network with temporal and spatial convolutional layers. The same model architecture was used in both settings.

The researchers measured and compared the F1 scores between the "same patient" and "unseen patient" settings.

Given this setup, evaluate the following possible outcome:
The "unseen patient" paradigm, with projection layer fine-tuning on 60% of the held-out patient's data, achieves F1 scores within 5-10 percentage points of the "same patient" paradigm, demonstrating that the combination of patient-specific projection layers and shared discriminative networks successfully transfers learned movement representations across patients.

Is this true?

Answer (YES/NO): NO